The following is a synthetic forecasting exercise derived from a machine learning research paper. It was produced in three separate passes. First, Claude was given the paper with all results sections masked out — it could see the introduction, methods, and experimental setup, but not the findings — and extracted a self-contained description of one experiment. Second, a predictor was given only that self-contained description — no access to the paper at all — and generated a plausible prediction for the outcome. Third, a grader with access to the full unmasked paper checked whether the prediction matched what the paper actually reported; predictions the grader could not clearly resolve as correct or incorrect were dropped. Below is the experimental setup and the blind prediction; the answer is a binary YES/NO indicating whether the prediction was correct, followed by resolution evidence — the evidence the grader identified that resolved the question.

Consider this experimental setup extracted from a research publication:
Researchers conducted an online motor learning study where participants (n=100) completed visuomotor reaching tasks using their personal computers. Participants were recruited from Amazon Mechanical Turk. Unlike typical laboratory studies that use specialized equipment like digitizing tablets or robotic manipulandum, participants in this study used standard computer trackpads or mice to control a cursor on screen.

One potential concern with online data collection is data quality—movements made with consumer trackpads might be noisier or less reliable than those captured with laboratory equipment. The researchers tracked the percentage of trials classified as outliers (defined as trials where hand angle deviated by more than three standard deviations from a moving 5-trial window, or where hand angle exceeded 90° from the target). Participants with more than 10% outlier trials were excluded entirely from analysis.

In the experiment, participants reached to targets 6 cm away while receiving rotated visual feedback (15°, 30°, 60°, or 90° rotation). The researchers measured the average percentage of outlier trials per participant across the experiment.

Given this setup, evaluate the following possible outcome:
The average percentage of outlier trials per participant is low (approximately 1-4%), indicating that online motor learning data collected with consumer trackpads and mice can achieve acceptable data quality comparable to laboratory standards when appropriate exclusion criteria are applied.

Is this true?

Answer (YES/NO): YES